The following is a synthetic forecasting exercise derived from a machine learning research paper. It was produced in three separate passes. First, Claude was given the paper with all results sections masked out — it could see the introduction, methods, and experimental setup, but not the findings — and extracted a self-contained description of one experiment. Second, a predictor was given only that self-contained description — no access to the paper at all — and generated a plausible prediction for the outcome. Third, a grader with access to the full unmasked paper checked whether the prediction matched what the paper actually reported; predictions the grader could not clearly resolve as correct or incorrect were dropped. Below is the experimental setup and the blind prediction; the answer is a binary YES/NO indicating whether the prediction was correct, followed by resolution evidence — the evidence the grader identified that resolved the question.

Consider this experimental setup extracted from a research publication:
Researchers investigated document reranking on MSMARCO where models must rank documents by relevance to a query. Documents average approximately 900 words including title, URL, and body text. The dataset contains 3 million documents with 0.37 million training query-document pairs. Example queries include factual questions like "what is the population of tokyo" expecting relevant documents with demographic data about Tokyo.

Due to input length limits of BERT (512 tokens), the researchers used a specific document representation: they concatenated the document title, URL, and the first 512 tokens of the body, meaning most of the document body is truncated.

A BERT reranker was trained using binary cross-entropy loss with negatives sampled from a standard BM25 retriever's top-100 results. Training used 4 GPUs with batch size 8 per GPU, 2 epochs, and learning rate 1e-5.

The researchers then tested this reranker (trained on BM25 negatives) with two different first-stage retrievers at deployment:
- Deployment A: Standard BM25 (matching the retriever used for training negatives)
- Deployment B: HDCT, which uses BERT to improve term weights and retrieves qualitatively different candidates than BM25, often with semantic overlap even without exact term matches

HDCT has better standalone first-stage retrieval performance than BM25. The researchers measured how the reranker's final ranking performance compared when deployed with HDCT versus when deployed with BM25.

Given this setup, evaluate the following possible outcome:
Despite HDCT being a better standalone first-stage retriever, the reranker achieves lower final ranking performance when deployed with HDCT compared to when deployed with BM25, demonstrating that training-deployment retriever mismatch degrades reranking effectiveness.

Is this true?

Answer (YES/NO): YES